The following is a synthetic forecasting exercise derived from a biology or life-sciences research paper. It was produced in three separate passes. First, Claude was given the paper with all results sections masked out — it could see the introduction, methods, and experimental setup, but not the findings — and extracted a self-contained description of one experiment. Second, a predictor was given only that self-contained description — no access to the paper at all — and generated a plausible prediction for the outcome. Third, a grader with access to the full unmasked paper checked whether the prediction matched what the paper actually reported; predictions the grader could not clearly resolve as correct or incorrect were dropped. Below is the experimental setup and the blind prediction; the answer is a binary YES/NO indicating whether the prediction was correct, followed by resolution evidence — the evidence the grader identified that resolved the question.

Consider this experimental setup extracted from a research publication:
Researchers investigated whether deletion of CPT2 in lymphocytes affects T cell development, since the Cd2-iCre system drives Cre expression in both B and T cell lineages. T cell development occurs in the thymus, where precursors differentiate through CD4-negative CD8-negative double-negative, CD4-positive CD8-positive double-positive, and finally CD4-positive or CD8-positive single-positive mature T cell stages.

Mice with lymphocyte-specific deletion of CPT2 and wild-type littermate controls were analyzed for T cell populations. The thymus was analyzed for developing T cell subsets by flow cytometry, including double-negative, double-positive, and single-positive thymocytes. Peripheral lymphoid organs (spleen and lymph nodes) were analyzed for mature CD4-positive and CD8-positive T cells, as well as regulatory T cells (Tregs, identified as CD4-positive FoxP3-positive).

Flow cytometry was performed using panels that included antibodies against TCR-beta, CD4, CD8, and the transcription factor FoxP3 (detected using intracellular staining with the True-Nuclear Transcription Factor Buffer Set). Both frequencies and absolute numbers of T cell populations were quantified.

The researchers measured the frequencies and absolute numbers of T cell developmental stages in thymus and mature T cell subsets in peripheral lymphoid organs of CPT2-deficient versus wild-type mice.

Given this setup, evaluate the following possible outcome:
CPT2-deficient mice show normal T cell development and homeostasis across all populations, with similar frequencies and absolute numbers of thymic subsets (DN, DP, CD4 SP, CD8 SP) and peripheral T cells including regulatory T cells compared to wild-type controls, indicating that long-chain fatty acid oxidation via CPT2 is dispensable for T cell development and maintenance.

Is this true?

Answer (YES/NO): NO